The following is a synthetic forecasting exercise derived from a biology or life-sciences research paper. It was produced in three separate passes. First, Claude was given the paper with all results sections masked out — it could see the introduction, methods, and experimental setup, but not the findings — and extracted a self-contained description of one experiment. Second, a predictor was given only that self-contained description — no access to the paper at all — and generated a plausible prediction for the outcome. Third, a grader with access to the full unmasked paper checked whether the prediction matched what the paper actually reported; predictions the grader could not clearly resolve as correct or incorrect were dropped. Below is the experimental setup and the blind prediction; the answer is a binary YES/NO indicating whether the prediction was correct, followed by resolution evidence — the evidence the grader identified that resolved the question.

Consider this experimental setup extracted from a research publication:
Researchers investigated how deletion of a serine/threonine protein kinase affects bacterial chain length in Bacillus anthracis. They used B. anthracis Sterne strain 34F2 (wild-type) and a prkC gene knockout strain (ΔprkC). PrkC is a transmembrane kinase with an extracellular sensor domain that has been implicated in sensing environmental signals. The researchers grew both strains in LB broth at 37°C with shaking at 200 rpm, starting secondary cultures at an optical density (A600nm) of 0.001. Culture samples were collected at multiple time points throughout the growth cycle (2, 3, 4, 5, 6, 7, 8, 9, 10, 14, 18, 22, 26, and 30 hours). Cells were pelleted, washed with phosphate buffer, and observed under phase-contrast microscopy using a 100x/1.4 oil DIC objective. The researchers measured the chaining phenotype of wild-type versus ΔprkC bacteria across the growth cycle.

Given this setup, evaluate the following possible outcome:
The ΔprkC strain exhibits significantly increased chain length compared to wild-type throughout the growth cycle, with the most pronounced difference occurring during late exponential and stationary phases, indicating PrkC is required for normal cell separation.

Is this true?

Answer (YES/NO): NO